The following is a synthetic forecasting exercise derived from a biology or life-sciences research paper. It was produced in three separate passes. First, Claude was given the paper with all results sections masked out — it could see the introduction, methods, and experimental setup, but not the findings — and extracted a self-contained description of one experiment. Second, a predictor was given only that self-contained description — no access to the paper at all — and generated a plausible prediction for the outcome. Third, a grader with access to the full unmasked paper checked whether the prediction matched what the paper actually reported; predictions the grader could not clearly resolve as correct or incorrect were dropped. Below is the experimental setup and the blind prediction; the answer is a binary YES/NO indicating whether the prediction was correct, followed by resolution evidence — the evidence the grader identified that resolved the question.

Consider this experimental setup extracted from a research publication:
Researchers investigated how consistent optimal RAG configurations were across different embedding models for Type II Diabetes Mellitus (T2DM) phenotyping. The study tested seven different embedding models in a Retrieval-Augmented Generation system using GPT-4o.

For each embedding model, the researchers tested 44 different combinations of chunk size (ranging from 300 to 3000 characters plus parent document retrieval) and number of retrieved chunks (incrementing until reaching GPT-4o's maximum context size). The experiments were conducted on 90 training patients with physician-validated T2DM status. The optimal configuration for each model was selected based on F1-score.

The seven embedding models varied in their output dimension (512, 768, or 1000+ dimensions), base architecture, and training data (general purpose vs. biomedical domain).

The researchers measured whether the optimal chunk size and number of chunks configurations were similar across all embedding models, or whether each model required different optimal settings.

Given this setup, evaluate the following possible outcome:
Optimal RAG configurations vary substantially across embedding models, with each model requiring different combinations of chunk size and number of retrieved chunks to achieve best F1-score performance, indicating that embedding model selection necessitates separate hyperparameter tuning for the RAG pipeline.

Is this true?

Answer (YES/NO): YES